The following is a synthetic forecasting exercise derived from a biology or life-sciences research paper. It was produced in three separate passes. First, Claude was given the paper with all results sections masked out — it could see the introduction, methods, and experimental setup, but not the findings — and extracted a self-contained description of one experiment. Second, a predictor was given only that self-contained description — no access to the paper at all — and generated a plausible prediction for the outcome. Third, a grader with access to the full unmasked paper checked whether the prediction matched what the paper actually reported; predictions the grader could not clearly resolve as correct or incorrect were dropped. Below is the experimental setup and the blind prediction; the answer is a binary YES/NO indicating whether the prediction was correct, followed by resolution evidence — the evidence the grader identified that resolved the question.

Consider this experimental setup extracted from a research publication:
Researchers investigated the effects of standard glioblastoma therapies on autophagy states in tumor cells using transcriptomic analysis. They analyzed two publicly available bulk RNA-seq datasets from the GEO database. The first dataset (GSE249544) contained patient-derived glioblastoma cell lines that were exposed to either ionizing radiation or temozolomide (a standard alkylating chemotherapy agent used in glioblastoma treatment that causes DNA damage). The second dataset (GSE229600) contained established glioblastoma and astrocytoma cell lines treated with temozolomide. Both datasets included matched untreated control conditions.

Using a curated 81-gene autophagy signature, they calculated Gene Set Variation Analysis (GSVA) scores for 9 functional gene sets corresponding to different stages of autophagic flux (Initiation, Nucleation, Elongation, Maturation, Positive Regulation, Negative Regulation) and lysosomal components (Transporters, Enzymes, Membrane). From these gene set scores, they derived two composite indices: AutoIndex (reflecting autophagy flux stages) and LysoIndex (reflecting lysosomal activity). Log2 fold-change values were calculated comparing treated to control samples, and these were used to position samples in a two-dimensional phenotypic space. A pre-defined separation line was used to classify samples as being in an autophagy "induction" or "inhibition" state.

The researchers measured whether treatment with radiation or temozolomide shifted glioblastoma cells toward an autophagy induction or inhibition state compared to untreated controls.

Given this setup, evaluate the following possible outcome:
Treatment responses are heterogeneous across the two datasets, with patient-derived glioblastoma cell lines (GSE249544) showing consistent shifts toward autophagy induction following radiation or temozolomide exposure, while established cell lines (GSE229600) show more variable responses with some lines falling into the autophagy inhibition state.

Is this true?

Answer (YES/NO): NO